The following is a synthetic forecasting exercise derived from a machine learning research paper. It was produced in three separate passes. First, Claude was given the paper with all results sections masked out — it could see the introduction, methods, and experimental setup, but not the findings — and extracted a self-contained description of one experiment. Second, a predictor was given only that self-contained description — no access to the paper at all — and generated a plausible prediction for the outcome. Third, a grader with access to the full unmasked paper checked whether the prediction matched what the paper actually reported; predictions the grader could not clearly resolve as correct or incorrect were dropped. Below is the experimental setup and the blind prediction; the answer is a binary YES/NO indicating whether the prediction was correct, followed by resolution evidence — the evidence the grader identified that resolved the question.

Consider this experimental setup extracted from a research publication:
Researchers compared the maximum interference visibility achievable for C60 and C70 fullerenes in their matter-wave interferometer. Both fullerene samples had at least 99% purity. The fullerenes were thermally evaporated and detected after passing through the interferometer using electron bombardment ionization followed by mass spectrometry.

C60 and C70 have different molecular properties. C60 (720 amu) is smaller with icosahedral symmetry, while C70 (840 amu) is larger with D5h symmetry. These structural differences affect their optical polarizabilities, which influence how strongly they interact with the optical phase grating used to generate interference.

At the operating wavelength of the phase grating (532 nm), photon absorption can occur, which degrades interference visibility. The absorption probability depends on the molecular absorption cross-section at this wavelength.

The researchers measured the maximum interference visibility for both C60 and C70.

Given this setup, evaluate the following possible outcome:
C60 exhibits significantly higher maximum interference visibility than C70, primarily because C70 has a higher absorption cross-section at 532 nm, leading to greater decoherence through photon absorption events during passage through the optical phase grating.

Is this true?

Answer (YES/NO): YES